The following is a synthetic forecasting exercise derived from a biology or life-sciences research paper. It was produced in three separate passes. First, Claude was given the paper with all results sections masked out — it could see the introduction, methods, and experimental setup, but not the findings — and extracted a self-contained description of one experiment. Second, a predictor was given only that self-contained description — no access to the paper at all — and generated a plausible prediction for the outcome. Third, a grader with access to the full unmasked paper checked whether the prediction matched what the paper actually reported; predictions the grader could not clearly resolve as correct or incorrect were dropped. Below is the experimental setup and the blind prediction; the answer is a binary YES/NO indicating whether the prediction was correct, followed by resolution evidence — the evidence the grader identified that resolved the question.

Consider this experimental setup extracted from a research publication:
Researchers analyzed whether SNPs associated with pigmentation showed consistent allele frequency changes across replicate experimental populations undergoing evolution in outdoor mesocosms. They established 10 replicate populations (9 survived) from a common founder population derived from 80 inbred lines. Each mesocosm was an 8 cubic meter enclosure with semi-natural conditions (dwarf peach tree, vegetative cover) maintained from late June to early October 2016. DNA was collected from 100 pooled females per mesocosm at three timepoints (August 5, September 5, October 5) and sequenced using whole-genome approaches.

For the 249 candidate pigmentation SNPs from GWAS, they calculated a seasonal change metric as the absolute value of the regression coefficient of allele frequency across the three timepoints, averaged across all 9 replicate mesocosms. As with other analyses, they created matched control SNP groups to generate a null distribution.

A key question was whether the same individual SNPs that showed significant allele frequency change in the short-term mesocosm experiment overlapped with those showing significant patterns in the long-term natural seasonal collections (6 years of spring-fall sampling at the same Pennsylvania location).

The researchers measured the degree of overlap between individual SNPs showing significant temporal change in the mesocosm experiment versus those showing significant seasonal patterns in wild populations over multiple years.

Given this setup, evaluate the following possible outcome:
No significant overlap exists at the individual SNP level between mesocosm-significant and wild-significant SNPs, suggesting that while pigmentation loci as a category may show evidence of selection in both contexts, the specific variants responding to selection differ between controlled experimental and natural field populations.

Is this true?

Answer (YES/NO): NO